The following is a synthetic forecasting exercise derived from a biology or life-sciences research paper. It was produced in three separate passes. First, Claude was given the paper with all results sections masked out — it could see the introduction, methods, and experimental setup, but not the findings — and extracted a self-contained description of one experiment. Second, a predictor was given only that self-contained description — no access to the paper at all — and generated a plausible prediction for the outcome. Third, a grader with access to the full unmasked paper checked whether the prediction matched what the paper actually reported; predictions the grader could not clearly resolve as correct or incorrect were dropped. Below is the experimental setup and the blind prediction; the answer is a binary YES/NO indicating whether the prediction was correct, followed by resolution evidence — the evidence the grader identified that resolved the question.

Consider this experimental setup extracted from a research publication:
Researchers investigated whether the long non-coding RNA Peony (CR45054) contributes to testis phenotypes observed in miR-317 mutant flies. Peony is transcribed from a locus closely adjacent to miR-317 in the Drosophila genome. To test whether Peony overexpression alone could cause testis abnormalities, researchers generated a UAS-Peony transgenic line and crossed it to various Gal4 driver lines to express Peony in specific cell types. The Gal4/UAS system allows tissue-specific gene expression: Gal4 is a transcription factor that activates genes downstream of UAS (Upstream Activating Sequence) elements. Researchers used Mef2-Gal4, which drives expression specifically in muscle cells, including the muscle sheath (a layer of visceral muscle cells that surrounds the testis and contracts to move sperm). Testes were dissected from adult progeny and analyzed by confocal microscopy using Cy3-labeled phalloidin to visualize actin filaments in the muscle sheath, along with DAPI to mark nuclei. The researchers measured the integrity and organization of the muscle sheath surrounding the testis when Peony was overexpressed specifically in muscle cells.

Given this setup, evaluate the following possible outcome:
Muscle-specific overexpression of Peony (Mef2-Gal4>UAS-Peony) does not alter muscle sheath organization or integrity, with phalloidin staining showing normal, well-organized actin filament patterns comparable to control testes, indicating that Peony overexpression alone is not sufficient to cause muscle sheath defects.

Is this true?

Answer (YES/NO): NO